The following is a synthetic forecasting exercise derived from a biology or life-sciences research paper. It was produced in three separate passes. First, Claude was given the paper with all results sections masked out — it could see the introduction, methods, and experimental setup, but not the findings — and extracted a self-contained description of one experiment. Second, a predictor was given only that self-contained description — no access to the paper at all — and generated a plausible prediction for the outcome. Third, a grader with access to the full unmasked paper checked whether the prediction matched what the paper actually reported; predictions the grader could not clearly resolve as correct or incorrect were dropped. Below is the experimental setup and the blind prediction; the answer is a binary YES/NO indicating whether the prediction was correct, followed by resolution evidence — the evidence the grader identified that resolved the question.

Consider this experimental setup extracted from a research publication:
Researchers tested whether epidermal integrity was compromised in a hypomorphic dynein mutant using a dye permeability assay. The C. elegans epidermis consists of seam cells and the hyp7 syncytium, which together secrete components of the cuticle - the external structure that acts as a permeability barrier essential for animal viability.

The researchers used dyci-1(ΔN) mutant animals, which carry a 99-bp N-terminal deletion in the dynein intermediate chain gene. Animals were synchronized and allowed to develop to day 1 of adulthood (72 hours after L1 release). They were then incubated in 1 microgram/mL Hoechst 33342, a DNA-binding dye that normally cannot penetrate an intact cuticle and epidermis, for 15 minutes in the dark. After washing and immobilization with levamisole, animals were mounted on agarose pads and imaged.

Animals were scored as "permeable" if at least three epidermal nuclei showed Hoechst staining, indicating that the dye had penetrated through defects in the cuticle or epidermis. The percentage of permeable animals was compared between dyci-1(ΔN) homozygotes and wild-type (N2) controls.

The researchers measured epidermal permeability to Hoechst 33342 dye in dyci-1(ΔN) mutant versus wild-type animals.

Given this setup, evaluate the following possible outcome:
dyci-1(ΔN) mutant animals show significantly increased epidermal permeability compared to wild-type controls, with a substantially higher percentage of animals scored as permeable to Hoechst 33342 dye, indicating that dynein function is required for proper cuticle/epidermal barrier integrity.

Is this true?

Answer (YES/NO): YES